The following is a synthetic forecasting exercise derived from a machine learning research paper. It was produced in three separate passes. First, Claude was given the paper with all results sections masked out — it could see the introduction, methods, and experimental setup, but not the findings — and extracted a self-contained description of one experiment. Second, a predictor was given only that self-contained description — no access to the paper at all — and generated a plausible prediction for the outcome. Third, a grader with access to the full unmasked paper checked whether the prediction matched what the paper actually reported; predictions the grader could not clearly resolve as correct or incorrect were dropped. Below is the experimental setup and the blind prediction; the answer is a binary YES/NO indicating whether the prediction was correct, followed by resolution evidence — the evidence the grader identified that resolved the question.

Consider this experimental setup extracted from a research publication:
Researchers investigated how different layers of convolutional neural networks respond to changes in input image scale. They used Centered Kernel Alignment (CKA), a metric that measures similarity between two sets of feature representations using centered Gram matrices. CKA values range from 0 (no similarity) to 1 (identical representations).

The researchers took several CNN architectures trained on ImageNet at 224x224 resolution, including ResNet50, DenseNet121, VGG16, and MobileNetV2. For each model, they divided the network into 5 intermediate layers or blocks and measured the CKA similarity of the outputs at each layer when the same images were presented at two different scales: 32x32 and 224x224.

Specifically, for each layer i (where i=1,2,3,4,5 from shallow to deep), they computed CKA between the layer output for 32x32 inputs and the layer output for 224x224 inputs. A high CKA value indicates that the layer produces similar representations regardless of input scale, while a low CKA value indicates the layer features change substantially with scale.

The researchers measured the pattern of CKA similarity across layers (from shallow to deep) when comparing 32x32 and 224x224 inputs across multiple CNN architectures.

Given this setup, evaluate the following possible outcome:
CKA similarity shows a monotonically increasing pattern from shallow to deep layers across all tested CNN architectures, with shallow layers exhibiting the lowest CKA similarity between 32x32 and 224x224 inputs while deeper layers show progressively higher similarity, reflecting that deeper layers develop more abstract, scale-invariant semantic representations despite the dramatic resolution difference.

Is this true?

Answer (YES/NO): NO